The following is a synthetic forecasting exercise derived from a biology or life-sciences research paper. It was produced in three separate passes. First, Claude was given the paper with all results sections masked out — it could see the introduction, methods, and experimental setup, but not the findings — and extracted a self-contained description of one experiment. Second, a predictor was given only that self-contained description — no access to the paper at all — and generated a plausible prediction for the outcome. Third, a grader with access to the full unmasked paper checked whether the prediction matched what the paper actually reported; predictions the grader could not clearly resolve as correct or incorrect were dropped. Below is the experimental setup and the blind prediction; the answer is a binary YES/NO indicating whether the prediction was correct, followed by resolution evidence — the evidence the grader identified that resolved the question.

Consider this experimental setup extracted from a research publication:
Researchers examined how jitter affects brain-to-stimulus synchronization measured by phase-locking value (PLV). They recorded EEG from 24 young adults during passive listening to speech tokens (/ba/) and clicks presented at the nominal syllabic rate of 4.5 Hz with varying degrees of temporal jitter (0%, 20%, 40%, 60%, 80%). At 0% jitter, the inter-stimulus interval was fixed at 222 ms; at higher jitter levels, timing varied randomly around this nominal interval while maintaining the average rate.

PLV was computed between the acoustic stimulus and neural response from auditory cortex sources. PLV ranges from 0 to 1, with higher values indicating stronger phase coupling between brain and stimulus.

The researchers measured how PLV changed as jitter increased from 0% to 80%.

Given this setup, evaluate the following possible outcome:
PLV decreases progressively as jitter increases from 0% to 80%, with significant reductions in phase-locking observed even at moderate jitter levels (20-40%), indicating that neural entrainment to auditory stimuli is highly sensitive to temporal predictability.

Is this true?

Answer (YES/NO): NO